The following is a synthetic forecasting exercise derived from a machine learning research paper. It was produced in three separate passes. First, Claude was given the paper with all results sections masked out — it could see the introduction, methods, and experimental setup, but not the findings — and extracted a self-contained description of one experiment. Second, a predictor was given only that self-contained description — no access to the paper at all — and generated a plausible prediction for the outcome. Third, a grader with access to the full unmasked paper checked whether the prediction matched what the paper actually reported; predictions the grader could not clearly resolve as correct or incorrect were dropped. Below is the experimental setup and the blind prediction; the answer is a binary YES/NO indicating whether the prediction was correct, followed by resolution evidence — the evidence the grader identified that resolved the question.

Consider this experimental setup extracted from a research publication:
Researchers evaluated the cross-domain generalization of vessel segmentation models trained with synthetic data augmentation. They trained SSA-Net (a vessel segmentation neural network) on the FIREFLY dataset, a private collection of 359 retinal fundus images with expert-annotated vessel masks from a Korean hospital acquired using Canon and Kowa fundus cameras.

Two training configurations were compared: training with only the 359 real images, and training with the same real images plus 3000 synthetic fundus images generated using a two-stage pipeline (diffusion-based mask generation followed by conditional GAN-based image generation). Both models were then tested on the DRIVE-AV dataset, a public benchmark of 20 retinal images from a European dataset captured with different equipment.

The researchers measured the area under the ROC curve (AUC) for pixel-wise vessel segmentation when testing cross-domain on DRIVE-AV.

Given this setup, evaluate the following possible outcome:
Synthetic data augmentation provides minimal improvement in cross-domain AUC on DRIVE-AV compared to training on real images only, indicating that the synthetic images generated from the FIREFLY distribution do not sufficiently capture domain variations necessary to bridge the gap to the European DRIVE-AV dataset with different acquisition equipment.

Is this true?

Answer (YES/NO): NO